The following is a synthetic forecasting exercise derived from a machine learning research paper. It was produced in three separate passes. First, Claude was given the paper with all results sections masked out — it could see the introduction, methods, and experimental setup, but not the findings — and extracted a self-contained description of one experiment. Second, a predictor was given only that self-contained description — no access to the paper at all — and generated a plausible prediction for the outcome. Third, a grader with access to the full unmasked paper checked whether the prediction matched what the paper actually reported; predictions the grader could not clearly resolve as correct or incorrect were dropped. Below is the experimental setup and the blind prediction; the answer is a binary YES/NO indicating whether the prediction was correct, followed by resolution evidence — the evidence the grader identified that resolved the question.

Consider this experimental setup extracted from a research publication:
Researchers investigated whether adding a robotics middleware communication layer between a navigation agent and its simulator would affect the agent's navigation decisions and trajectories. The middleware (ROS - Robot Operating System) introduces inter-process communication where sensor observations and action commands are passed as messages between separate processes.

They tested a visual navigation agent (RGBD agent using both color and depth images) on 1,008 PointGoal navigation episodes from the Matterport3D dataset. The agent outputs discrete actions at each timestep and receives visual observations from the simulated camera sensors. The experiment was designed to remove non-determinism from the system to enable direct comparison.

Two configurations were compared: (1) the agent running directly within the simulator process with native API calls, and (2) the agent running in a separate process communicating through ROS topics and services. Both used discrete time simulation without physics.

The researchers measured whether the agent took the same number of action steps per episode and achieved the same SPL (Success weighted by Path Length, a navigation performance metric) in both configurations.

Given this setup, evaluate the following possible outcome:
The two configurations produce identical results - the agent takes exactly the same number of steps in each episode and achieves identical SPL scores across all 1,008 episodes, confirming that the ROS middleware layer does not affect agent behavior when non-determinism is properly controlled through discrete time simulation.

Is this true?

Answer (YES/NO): YES